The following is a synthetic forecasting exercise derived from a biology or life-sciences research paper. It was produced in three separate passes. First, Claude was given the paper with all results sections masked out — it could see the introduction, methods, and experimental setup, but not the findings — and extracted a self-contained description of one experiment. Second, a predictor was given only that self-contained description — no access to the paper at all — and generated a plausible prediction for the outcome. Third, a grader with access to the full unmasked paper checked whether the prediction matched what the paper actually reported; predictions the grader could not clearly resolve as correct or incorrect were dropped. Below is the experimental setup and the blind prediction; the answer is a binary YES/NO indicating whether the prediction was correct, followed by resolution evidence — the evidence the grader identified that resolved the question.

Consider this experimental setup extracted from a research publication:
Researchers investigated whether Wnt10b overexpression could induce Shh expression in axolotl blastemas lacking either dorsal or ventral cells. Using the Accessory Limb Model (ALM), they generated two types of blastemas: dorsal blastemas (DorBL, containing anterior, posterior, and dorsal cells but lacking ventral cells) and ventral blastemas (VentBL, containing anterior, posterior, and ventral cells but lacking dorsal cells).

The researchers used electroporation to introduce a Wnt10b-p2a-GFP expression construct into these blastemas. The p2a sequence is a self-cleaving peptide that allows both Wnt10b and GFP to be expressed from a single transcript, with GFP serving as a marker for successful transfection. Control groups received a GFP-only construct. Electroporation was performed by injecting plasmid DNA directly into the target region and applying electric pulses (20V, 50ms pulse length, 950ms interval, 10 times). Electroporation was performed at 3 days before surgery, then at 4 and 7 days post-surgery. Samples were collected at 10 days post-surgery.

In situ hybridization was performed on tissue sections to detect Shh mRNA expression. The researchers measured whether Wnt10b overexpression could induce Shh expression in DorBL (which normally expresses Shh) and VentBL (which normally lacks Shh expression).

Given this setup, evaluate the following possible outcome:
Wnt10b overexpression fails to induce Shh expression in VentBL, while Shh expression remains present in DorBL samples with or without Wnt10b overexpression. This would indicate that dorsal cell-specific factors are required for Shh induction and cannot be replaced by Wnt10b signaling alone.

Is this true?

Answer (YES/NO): NO